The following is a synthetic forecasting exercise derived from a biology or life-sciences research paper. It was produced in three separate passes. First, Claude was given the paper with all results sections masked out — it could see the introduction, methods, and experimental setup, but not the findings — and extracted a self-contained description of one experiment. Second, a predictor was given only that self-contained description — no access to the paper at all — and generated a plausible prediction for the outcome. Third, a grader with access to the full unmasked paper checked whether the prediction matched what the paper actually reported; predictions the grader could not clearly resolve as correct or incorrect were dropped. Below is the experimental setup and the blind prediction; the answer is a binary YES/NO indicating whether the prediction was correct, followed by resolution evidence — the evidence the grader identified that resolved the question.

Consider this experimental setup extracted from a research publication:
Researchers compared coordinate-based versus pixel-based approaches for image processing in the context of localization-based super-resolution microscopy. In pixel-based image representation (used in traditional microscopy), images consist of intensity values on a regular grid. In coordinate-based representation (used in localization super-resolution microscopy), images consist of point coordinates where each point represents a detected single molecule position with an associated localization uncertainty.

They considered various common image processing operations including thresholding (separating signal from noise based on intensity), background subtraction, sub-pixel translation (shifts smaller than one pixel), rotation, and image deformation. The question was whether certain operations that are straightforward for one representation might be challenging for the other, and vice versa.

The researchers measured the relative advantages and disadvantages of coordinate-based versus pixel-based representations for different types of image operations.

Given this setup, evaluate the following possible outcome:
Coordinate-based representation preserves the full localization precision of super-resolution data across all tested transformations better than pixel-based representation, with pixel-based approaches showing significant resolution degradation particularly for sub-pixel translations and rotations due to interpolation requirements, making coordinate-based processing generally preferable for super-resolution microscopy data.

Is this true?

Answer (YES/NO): NO